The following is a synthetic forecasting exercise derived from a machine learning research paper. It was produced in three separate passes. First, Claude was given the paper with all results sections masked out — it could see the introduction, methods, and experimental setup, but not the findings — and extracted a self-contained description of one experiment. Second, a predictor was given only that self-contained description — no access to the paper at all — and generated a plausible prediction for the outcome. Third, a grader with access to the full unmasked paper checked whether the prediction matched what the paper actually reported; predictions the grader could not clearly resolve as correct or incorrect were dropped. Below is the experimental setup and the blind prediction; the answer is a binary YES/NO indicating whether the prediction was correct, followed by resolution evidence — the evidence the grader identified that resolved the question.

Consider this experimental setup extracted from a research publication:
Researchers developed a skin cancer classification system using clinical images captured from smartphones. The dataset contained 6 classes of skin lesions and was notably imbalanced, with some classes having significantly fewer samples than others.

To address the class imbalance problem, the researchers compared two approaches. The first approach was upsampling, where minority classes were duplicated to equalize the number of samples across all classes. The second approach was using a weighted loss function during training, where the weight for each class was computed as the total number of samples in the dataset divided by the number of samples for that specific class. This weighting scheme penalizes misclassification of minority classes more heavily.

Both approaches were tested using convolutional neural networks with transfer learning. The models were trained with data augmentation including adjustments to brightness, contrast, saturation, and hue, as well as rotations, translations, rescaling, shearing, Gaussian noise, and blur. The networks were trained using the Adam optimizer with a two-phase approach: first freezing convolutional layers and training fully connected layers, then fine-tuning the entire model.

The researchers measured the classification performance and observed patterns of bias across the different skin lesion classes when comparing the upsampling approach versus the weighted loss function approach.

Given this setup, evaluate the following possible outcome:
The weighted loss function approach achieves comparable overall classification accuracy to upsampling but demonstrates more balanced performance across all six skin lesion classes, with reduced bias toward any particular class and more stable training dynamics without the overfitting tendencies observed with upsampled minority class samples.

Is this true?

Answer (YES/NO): NO